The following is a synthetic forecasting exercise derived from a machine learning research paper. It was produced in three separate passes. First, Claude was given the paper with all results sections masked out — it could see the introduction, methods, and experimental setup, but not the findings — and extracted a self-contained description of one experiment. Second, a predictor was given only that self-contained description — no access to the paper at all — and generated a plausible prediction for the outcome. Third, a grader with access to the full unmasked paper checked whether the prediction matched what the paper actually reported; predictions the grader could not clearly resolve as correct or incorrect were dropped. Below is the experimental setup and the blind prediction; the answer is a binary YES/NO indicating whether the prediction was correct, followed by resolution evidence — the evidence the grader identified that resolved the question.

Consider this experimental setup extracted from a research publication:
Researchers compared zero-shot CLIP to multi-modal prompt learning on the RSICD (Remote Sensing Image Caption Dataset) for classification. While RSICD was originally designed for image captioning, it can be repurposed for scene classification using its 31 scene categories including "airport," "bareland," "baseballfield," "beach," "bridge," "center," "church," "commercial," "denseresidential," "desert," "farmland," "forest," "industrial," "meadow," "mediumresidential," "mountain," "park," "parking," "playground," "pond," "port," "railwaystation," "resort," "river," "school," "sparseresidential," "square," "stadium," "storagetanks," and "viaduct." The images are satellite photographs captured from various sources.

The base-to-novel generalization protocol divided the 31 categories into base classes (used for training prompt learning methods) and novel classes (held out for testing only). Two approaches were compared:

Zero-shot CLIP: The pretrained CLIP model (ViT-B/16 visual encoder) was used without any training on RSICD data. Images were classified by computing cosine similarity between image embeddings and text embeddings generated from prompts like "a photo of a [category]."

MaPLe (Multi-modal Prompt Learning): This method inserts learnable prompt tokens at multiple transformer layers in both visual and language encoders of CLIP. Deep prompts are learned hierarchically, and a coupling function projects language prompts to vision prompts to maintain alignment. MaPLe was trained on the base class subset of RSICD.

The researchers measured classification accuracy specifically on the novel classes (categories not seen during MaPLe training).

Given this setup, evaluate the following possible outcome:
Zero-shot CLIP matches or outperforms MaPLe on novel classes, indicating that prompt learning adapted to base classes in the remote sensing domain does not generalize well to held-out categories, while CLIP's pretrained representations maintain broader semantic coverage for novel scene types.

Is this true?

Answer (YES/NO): YES